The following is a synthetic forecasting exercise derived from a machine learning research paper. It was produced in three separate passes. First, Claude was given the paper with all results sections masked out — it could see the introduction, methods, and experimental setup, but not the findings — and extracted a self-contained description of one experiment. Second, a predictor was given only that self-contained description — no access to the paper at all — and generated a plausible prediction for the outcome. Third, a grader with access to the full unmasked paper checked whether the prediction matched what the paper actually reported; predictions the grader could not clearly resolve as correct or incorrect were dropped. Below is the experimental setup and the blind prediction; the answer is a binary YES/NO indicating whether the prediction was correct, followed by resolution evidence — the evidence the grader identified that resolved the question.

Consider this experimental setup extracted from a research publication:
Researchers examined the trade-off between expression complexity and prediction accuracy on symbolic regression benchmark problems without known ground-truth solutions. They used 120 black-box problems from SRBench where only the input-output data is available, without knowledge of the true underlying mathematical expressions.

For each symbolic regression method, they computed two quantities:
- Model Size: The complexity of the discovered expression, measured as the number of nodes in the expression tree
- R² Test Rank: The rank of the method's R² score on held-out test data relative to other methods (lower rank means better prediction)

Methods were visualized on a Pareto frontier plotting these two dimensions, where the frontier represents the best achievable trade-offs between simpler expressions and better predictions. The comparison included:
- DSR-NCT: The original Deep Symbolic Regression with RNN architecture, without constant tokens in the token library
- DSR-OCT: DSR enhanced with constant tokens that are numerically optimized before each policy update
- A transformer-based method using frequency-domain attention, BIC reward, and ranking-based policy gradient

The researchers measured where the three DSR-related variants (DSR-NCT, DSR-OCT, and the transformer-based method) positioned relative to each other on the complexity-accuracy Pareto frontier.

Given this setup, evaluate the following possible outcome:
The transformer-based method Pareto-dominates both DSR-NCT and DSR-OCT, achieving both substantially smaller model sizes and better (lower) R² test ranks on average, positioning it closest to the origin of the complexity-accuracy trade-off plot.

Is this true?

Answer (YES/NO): NO